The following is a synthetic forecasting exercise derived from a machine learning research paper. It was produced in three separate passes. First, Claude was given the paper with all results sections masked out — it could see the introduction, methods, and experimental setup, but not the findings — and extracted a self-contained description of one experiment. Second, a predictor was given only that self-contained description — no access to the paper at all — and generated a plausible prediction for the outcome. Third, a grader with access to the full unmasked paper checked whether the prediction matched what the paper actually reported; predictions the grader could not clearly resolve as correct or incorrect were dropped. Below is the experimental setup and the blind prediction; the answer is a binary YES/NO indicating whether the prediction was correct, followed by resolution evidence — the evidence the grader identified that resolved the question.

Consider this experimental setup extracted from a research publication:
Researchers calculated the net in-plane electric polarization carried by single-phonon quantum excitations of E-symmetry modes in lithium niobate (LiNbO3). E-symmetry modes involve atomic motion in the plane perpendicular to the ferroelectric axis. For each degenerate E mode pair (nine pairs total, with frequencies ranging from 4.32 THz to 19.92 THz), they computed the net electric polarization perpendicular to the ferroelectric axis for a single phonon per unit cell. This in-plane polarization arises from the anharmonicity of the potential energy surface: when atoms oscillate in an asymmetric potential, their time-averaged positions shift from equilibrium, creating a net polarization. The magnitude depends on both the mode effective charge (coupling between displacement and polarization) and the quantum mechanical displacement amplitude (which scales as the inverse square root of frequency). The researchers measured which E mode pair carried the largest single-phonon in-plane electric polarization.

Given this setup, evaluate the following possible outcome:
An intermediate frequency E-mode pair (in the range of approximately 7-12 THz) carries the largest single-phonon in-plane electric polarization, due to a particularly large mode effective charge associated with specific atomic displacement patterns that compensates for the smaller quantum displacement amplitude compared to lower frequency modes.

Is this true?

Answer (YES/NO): NO